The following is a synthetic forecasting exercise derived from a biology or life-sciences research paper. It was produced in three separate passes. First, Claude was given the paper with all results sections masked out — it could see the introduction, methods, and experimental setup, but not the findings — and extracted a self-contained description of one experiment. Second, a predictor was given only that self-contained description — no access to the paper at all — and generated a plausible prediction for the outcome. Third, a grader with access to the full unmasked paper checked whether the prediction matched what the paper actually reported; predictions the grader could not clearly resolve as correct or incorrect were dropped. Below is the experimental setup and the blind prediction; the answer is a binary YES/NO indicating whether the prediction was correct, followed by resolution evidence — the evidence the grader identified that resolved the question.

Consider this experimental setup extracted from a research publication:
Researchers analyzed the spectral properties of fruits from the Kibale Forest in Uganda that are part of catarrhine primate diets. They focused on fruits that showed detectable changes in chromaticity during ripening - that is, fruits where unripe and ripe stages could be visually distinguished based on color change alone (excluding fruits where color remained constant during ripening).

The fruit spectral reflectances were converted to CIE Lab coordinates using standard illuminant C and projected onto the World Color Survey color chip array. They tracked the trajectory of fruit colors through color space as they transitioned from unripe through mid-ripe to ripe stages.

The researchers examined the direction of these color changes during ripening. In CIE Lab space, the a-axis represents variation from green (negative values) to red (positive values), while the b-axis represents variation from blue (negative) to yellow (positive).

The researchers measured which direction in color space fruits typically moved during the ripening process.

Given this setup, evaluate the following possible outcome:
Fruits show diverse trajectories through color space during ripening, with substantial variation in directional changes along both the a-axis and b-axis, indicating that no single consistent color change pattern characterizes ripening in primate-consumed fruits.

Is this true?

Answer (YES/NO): NO